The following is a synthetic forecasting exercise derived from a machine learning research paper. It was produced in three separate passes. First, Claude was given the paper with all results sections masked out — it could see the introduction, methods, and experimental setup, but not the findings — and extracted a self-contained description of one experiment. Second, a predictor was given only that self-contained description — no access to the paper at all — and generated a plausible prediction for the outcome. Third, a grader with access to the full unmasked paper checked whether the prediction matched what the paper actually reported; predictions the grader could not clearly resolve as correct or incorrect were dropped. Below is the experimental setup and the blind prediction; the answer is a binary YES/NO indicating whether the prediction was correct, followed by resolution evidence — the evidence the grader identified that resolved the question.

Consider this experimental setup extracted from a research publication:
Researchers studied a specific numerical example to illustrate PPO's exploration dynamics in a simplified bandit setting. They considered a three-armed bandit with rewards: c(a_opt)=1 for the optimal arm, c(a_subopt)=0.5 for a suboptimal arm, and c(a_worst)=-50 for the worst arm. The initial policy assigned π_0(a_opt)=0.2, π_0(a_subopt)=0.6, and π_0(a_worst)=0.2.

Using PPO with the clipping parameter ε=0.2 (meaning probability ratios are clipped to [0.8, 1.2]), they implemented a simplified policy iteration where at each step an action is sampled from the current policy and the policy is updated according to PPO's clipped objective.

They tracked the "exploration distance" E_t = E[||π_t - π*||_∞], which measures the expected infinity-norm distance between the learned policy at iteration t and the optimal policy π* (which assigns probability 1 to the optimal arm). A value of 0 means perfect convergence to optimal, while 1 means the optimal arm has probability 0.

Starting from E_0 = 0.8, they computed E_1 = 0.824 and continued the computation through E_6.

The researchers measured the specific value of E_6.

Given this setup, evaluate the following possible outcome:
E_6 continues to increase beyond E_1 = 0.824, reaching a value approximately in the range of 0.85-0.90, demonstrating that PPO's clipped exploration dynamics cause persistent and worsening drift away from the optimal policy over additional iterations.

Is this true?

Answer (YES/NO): NO